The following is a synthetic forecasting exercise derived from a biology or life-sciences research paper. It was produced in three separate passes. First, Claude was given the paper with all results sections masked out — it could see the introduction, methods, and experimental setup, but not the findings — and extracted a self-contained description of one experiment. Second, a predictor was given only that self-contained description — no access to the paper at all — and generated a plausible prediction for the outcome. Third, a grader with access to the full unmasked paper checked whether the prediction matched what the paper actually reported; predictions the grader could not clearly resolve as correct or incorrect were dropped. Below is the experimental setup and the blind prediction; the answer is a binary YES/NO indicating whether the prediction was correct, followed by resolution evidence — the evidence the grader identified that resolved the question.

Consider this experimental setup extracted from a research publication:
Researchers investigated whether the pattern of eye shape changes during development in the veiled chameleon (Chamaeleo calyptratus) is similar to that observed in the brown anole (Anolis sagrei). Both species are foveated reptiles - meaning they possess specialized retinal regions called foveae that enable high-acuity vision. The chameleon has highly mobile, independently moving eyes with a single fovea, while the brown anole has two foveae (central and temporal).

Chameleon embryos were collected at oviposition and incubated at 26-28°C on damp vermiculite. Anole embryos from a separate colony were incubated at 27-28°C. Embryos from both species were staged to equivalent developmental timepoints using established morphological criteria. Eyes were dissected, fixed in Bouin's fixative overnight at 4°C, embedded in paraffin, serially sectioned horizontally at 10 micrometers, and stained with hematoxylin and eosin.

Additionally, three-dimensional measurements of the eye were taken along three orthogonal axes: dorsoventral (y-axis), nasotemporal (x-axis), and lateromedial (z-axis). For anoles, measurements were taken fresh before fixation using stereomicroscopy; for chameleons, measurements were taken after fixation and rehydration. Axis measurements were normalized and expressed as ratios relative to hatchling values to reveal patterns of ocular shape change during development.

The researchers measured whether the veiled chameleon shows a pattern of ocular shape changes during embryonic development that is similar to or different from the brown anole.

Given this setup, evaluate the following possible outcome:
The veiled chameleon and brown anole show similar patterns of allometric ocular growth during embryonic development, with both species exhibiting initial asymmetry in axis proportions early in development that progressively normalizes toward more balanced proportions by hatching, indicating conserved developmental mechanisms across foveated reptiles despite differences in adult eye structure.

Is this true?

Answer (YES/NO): NO